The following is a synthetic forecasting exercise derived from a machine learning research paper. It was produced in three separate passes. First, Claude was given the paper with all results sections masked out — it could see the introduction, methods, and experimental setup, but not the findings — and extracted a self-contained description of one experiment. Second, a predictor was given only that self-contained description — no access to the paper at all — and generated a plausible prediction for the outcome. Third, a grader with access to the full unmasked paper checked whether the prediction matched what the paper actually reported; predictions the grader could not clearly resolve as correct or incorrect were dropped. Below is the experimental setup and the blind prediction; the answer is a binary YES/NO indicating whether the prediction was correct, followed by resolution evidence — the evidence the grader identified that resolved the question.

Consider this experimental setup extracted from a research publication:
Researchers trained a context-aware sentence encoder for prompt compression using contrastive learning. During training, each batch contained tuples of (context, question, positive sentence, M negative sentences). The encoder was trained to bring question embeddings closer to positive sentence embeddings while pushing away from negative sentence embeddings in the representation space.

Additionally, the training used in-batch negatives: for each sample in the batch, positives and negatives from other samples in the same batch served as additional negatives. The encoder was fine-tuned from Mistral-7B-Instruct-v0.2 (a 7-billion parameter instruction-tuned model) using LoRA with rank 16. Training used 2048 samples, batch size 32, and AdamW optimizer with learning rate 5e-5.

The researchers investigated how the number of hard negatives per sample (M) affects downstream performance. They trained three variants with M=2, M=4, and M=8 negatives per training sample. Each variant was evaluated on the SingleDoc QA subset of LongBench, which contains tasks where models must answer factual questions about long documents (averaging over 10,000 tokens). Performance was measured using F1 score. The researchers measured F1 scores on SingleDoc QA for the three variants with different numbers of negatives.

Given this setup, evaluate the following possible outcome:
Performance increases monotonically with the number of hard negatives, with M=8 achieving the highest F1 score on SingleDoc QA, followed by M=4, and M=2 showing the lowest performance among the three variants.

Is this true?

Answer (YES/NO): NO